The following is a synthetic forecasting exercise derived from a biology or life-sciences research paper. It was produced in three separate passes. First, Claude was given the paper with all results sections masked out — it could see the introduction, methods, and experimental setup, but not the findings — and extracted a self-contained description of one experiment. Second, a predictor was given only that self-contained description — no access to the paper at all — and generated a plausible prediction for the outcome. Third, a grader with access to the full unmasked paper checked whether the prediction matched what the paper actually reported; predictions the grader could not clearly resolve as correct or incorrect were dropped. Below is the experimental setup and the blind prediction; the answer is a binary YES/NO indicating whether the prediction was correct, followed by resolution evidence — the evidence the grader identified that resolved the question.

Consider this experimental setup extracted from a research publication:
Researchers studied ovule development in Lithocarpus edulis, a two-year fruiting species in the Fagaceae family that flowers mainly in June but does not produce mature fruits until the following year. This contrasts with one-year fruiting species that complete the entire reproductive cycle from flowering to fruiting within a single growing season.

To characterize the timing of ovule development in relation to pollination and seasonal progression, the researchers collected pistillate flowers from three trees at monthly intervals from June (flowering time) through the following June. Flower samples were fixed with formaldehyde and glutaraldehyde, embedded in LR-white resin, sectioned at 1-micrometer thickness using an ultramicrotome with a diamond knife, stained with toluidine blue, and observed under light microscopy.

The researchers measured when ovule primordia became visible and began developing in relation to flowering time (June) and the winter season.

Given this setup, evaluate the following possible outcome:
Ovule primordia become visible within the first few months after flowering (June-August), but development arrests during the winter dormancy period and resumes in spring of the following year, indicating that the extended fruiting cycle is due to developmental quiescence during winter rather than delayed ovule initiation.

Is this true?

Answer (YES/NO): NO